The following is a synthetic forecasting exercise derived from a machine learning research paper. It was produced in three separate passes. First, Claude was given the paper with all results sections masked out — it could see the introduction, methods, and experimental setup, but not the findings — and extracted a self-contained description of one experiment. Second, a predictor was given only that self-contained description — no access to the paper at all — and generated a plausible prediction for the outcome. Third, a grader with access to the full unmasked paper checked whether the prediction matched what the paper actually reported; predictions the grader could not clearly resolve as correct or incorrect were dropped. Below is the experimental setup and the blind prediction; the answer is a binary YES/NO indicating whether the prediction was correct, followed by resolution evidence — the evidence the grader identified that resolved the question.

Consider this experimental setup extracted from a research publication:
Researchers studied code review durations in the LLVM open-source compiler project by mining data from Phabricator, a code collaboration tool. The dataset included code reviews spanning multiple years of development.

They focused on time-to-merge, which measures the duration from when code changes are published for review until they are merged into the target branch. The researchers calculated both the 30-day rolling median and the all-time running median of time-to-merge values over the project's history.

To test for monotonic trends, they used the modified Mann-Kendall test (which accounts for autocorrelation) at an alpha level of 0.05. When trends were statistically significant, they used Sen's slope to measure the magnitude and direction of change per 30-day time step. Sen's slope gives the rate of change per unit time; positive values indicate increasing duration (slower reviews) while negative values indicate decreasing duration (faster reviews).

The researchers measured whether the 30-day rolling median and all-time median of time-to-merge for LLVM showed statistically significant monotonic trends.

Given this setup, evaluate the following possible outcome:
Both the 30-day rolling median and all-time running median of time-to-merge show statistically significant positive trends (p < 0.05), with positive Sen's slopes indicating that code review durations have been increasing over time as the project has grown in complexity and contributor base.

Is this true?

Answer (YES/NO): NO